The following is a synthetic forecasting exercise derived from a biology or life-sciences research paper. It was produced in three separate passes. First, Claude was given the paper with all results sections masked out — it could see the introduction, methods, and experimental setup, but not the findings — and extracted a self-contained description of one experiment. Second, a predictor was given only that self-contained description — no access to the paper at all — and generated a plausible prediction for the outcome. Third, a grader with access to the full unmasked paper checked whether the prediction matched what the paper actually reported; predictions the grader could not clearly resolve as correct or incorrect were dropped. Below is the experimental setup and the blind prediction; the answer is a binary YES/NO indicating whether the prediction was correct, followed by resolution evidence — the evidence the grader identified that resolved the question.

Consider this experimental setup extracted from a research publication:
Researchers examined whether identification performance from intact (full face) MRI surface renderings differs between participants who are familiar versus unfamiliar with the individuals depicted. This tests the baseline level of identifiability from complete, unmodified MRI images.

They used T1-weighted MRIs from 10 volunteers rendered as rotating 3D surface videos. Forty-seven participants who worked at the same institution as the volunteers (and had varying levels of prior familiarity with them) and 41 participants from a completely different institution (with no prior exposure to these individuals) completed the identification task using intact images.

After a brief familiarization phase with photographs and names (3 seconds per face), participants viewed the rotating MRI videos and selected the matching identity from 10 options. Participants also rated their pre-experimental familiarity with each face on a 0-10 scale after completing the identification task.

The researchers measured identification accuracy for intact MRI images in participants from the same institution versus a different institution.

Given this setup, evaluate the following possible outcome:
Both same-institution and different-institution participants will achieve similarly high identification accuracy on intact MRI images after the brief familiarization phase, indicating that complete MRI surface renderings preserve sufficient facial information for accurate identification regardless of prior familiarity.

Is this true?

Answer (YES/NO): NO